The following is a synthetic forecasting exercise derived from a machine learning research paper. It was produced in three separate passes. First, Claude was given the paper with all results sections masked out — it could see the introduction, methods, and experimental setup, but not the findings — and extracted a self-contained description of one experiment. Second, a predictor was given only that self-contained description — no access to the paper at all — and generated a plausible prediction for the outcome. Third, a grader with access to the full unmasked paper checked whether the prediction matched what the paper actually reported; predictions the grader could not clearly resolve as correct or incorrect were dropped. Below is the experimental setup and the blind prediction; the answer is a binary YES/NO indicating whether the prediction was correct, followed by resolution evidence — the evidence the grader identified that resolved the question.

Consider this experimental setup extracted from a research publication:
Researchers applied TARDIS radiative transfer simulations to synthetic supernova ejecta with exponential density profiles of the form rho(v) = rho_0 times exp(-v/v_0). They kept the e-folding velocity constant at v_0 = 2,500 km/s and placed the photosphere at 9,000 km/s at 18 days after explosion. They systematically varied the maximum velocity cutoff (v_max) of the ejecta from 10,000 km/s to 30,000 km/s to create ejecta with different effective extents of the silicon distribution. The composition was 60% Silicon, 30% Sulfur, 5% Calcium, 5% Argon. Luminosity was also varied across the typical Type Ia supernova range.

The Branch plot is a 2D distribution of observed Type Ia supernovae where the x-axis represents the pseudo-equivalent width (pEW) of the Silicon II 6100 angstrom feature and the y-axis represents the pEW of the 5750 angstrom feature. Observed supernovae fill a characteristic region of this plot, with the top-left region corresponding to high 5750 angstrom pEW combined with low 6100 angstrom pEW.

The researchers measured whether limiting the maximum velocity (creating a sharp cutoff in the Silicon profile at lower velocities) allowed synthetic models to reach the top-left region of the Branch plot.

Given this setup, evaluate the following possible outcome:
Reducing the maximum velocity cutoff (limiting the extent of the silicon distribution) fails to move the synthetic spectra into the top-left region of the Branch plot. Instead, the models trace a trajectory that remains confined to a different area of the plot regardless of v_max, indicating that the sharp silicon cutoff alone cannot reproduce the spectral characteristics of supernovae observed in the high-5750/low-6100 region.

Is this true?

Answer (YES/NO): NO